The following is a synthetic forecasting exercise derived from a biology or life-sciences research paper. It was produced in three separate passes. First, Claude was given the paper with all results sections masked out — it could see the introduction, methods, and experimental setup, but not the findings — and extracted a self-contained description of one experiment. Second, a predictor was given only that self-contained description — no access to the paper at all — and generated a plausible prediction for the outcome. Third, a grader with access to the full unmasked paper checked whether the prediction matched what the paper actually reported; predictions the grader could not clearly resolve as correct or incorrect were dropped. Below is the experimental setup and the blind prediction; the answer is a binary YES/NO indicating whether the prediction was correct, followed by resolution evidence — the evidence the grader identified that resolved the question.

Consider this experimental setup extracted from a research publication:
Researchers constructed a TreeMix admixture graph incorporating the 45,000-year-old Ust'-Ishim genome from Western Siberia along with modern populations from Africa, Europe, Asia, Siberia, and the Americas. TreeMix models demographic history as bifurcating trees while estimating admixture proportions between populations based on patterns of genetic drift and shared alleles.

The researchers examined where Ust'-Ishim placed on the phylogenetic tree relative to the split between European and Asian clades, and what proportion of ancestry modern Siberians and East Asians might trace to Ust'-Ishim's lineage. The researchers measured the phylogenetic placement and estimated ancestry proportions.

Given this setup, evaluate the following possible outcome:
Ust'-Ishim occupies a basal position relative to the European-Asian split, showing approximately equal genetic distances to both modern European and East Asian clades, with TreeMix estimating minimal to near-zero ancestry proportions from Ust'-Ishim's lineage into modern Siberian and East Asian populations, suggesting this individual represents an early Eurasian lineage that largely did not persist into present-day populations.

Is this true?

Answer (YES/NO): NO